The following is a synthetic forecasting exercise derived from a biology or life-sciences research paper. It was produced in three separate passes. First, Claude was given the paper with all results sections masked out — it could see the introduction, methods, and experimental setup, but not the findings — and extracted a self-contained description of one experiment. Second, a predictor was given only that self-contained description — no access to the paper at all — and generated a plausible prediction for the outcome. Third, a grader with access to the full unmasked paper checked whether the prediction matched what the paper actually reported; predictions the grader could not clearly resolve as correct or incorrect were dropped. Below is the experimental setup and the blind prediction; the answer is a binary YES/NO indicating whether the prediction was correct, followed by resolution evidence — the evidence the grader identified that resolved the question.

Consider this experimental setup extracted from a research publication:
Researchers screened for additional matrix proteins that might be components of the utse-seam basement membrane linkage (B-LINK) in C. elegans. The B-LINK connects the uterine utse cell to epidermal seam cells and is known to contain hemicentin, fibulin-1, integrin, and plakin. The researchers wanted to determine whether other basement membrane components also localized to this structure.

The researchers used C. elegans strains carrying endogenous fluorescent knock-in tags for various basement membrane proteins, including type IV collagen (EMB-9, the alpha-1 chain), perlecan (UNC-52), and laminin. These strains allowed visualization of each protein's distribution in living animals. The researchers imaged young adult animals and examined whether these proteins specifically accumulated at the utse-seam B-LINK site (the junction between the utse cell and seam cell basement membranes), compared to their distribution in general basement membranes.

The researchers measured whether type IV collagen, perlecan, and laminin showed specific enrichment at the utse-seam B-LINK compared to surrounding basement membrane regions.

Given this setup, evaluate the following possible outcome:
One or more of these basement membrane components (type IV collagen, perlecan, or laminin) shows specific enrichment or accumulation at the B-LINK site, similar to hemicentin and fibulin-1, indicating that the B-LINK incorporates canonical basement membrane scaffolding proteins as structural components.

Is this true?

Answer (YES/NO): YES